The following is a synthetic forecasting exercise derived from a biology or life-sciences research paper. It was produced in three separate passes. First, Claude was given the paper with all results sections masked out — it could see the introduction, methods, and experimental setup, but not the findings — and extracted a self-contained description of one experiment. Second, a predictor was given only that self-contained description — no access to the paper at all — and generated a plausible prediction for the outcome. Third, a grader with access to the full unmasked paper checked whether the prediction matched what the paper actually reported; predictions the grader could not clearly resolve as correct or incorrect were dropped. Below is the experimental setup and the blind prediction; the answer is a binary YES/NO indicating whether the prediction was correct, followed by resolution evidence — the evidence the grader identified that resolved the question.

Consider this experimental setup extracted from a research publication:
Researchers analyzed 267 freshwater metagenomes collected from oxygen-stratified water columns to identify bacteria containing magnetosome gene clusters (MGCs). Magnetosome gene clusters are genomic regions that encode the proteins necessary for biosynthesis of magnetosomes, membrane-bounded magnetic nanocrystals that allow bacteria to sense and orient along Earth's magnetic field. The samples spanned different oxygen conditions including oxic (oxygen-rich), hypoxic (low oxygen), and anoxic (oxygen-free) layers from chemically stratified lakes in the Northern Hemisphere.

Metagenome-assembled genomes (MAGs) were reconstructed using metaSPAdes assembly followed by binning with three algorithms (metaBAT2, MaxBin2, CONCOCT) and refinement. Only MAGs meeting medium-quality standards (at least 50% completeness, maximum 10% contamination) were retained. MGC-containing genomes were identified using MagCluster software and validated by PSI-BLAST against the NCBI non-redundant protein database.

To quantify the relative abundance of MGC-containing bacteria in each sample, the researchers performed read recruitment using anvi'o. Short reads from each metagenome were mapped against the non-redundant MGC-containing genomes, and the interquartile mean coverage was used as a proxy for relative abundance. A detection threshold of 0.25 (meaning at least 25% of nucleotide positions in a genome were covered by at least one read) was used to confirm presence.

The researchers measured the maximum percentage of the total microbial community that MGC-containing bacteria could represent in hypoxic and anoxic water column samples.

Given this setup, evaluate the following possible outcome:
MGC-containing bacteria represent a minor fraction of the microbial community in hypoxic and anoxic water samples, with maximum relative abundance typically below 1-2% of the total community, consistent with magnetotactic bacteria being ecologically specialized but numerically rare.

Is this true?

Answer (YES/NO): NO